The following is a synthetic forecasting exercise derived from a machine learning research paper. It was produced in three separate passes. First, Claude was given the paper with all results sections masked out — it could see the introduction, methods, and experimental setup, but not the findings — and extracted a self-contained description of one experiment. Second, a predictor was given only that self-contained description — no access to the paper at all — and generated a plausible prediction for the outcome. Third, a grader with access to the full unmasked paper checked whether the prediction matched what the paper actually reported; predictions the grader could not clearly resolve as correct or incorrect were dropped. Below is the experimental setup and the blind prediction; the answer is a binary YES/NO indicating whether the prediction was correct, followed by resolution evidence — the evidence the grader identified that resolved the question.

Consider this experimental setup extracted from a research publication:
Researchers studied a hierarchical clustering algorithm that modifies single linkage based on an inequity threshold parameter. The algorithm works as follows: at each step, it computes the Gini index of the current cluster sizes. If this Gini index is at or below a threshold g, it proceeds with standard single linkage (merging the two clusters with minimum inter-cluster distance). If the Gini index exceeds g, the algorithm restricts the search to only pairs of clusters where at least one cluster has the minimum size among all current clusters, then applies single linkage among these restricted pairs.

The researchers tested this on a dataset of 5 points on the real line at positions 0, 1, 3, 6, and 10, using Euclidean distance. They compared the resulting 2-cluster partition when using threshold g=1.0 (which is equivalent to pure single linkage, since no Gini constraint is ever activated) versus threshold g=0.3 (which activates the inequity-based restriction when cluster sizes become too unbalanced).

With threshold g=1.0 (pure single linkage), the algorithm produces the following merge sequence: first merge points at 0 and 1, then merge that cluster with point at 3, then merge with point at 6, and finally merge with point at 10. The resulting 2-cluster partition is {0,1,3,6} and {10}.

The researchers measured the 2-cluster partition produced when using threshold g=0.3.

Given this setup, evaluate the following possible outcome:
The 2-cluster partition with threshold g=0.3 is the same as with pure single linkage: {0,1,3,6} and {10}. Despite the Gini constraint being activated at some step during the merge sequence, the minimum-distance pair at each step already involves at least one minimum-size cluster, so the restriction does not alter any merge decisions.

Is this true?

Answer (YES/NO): NO